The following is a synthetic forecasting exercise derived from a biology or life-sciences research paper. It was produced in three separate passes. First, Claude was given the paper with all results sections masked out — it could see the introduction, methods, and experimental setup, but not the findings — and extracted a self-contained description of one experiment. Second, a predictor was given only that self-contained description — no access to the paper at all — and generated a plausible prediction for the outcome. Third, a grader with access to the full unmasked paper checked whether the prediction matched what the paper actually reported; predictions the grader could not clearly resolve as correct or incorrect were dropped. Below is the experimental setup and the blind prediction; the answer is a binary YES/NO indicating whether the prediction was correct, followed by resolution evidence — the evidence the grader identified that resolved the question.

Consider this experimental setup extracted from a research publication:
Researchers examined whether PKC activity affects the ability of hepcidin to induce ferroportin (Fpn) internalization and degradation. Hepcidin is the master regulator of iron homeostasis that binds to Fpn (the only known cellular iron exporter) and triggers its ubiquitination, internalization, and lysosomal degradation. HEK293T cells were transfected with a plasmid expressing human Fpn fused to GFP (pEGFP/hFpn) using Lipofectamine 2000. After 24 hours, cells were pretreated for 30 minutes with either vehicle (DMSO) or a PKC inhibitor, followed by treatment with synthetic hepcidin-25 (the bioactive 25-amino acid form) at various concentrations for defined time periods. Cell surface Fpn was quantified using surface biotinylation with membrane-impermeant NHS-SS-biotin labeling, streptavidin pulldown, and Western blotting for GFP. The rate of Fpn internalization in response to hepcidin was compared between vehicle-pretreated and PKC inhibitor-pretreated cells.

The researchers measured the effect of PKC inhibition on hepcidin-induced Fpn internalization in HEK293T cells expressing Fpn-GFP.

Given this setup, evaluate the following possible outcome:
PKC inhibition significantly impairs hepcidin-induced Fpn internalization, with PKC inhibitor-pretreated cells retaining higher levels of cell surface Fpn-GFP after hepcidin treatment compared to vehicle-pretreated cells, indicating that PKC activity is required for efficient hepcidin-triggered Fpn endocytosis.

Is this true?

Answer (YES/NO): NO